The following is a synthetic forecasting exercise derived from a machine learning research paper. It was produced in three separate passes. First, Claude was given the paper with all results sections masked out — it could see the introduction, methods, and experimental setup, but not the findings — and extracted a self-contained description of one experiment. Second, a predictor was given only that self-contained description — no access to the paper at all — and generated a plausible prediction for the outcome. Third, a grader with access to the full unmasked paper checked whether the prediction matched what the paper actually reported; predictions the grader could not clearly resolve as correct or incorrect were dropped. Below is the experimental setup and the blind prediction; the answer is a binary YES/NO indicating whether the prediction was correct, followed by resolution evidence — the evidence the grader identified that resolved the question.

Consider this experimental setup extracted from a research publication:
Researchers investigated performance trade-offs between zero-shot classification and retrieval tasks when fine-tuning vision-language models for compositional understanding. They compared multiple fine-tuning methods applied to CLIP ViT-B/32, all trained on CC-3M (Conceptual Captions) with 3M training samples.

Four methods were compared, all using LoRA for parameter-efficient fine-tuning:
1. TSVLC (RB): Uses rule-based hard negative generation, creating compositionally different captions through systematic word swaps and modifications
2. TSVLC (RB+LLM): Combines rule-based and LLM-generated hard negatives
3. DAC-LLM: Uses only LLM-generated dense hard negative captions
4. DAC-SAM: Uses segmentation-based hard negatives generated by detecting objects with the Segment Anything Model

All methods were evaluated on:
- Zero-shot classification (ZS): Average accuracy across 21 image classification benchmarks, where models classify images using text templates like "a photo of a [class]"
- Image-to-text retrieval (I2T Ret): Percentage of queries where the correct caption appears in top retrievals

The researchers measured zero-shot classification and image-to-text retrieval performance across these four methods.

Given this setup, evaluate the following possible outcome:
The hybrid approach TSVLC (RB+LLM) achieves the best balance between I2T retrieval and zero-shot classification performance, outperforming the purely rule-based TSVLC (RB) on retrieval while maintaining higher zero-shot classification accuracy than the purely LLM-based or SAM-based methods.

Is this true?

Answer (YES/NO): YES